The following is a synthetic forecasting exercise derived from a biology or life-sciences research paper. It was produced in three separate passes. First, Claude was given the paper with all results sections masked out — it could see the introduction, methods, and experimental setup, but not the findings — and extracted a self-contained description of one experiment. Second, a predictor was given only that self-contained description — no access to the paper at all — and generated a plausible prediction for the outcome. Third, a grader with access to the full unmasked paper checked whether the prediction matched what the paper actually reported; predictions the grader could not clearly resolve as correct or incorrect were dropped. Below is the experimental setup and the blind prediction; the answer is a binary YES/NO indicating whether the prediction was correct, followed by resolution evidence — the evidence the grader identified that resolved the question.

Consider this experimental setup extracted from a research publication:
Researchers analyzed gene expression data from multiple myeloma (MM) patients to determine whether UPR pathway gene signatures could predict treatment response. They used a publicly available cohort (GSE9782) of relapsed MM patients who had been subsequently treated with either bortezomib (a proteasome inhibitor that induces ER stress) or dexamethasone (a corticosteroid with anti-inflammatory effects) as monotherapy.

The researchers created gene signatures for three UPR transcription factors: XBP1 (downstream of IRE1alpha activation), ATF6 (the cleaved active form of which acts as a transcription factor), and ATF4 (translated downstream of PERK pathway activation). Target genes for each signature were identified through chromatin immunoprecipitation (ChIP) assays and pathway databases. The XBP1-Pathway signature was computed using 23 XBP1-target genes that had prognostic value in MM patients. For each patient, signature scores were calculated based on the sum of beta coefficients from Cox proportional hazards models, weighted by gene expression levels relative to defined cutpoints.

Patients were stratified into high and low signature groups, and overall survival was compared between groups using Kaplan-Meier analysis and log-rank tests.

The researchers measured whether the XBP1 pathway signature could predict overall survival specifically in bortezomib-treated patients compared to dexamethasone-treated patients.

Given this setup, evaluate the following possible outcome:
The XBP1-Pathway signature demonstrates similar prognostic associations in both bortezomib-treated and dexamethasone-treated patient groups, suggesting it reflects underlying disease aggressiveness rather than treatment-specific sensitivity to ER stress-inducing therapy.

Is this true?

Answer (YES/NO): NO